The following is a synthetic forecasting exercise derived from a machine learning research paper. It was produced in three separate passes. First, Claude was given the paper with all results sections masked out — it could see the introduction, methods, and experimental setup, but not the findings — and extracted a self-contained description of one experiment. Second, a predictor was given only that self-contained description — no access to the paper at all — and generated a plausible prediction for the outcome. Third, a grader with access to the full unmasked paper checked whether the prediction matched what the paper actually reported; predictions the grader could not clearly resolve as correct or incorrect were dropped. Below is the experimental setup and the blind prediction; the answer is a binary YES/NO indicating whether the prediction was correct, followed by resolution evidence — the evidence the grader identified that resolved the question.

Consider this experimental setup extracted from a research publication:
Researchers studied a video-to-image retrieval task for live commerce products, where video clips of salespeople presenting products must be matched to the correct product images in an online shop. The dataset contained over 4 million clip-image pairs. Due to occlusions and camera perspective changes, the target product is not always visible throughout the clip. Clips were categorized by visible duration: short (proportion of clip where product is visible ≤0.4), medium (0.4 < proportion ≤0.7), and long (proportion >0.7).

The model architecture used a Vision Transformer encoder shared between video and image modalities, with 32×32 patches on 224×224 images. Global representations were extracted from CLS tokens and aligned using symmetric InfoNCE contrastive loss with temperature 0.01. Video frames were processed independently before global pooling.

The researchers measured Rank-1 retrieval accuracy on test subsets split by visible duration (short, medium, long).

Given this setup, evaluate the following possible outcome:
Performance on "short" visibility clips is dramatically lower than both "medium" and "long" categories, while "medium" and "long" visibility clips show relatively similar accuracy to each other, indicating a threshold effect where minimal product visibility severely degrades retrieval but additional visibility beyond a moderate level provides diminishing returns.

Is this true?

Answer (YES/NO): NO